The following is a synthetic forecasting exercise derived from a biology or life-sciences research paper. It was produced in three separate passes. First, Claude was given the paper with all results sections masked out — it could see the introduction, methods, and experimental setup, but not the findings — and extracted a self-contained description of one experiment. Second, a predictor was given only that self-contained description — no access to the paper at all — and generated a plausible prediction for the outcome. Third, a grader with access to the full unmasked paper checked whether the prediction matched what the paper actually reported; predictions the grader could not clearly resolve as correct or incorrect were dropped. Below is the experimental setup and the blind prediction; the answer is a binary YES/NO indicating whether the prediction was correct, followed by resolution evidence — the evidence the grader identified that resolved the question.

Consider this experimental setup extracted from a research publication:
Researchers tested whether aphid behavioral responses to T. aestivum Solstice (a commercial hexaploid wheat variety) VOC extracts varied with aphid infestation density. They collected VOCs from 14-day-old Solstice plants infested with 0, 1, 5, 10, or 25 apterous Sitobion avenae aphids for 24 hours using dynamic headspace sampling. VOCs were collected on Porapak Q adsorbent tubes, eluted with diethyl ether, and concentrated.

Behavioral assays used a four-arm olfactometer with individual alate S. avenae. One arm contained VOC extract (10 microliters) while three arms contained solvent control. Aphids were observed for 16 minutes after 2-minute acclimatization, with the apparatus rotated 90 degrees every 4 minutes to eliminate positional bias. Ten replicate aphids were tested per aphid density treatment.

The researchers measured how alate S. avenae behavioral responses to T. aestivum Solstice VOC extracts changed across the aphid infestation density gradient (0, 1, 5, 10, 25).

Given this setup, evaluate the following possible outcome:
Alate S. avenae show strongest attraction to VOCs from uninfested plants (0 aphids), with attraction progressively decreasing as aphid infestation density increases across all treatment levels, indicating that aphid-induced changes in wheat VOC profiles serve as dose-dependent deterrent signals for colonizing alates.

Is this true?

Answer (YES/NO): NO